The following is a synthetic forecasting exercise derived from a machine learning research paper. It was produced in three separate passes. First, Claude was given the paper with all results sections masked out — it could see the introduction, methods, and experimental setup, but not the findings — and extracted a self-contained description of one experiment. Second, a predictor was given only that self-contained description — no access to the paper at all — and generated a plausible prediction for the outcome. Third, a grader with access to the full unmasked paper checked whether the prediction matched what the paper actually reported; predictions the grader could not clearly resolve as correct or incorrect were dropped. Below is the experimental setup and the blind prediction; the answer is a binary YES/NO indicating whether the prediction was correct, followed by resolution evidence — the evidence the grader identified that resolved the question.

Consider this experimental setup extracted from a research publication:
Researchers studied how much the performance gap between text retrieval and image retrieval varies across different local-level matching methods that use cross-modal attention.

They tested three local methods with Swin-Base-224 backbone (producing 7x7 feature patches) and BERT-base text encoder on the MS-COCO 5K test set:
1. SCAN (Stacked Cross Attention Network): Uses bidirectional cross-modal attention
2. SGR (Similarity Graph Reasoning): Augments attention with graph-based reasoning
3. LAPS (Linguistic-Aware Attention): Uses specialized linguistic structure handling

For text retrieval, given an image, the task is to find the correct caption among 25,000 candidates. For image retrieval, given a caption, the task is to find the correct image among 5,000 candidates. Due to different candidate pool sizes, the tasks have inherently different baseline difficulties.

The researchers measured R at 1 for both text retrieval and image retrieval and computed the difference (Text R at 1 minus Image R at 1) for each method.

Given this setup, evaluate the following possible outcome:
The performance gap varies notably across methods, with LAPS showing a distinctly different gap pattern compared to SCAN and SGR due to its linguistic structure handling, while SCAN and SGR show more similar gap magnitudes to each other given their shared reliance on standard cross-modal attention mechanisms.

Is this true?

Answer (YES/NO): NO